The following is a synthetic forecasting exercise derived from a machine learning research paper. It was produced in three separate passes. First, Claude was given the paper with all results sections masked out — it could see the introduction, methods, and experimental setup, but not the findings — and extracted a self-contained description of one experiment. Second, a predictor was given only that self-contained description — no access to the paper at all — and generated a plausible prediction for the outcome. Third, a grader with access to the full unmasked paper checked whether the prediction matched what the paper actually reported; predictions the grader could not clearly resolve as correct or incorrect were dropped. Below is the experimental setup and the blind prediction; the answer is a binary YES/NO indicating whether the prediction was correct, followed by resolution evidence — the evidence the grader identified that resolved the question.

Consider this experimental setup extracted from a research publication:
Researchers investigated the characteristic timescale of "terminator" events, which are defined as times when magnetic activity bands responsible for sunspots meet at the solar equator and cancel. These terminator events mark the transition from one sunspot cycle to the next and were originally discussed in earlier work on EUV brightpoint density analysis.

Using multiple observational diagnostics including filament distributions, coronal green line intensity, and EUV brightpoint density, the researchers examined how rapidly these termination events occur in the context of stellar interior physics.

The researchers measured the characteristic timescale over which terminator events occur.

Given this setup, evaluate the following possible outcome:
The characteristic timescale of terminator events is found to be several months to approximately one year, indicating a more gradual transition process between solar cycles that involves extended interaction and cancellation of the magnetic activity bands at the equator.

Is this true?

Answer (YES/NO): NO